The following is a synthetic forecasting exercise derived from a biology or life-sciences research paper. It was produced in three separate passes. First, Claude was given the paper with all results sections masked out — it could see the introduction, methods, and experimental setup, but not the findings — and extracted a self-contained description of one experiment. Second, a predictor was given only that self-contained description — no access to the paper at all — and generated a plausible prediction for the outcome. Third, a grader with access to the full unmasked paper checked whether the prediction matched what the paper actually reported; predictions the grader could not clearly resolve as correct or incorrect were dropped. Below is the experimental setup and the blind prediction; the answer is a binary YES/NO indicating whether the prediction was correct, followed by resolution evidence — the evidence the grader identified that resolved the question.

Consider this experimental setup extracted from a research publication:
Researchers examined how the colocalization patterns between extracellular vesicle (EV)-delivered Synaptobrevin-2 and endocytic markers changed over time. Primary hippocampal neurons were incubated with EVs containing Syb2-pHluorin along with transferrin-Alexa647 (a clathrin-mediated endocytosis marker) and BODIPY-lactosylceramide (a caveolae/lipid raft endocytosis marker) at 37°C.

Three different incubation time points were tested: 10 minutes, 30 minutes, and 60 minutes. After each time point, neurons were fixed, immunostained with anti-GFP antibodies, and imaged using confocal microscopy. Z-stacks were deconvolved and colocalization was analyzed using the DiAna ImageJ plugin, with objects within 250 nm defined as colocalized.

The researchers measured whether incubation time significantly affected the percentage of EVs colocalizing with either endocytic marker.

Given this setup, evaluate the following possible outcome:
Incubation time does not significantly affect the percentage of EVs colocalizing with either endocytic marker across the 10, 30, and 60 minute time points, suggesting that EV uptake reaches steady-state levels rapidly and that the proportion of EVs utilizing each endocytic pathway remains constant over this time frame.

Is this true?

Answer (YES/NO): NO